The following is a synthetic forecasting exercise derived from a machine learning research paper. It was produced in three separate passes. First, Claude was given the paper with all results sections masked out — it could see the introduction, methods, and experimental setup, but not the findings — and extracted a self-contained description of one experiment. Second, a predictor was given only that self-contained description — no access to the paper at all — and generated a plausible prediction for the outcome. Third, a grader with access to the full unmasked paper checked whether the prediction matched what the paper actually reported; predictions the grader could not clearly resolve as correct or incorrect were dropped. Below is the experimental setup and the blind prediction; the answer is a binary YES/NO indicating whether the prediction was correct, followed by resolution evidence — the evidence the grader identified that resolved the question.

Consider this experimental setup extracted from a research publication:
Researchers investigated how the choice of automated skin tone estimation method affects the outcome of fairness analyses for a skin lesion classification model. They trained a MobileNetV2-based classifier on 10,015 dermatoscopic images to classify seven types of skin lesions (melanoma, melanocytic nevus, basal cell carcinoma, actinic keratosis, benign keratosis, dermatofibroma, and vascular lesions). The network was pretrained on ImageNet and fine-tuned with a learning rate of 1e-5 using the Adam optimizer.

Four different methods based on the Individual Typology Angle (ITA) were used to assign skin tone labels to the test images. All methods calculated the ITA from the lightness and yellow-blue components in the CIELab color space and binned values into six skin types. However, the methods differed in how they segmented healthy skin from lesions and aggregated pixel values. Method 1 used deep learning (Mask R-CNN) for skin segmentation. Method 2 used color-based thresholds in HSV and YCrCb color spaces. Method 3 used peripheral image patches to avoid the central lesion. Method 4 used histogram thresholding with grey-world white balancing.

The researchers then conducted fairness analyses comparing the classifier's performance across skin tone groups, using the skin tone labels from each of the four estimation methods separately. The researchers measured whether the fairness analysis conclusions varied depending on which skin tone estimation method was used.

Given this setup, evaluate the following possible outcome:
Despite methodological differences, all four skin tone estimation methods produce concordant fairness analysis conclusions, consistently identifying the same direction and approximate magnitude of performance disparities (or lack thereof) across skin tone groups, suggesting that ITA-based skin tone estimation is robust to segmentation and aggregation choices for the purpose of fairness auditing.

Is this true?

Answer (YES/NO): NO